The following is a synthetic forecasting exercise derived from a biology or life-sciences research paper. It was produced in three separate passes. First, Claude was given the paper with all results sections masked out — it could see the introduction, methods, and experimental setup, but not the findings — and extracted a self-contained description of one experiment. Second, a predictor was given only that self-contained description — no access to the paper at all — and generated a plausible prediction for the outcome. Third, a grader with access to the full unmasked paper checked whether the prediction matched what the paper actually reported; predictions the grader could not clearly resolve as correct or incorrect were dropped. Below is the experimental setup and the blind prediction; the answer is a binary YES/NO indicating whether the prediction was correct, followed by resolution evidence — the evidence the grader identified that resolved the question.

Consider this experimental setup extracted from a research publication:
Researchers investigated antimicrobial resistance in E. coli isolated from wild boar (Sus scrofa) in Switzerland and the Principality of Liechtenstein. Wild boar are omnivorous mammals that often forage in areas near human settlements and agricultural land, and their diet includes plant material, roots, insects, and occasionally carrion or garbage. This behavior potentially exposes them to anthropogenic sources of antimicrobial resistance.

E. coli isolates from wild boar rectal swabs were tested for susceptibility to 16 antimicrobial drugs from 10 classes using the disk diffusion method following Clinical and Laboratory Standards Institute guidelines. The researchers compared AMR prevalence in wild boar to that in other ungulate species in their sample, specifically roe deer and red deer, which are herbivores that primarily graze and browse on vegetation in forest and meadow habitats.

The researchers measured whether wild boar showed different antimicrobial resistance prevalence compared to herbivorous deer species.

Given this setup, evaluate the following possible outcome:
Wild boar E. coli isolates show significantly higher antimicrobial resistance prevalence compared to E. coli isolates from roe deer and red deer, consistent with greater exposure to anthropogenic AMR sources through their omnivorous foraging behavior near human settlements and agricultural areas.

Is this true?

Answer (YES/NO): YES